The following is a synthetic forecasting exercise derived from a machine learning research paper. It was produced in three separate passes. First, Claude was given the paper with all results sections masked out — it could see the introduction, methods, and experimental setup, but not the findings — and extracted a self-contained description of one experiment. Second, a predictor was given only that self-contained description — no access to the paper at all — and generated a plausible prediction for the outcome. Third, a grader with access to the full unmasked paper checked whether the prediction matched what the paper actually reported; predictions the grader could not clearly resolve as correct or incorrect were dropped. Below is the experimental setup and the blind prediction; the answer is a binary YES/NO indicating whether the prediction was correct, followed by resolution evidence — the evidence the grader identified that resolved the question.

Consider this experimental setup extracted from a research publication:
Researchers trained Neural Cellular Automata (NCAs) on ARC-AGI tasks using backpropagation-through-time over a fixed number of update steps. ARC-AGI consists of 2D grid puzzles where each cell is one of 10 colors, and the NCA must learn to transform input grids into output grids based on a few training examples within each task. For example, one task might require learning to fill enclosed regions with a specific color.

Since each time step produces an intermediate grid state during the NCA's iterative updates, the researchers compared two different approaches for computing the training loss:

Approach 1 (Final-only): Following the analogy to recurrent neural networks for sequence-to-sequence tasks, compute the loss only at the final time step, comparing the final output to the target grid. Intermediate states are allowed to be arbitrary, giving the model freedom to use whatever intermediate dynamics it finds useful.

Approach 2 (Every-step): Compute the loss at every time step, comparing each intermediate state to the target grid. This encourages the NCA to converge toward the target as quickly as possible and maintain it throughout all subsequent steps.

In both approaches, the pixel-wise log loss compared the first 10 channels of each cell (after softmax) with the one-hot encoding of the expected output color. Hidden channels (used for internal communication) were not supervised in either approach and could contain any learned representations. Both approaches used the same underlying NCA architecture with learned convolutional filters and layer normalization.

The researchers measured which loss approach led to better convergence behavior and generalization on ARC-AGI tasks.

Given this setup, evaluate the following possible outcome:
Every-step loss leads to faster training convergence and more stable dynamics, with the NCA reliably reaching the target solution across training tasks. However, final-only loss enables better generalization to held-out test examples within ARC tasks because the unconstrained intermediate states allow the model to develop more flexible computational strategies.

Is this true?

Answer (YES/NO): NO